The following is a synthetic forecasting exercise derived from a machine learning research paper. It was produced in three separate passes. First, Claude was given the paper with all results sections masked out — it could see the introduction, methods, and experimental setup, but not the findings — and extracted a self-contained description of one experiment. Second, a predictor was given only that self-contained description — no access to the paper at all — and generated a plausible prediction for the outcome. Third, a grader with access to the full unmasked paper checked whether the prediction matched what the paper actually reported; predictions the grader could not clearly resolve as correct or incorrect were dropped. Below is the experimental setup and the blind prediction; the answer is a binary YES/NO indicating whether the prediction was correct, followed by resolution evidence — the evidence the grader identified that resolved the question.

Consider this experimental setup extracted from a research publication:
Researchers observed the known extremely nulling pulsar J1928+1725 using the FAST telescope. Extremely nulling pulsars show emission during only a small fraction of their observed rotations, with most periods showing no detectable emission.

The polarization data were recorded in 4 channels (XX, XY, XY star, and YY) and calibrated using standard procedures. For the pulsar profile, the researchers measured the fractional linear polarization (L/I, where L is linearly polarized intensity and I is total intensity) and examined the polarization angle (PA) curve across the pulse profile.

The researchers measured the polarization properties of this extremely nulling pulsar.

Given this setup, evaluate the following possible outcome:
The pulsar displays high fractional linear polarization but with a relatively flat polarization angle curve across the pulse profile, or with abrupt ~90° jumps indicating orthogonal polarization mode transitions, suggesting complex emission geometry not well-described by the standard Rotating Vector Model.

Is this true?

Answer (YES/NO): YES